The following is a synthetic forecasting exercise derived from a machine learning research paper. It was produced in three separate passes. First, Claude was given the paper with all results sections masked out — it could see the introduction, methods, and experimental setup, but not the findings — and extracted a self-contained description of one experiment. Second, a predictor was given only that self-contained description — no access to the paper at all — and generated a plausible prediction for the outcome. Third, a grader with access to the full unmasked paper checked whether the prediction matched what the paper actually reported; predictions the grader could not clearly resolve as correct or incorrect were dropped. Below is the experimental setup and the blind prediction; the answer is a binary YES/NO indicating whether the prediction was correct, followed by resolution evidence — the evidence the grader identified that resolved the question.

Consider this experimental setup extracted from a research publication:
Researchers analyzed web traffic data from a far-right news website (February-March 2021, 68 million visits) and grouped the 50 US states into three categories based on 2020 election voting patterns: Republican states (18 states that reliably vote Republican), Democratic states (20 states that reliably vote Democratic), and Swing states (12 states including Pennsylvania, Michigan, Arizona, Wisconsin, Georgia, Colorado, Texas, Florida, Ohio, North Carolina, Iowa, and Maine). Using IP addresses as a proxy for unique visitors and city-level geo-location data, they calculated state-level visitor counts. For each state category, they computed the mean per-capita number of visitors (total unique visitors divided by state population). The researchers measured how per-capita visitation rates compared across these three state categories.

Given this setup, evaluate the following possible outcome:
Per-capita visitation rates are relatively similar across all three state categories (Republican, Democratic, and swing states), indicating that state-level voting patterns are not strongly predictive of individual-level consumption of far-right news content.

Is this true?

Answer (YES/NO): NO